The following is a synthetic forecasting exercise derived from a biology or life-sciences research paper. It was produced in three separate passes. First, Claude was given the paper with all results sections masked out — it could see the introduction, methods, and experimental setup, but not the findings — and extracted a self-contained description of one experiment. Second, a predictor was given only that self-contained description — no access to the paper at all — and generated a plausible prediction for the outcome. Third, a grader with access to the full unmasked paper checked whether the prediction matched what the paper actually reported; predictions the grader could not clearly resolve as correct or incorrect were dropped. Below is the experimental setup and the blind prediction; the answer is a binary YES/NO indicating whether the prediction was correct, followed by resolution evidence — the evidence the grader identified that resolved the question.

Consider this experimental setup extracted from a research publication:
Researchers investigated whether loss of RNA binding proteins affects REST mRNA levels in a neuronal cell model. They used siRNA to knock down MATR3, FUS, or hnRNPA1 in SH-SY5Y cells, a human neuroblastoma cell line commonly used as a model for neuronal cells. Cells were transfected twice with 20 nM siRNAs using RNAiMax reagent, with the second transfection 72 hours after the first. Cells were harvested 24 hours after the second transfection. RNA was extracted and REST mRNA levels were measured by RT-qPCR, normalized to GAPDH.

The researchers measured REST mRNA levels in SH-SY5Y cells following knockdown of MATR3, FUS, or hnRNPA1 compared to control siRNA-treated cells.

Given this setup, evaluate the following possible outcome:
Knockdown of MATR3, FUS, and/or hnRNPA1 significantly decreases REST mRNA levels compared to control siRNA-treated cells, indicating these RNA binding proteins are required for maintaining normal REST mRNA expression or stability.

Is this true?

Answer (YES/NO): NO